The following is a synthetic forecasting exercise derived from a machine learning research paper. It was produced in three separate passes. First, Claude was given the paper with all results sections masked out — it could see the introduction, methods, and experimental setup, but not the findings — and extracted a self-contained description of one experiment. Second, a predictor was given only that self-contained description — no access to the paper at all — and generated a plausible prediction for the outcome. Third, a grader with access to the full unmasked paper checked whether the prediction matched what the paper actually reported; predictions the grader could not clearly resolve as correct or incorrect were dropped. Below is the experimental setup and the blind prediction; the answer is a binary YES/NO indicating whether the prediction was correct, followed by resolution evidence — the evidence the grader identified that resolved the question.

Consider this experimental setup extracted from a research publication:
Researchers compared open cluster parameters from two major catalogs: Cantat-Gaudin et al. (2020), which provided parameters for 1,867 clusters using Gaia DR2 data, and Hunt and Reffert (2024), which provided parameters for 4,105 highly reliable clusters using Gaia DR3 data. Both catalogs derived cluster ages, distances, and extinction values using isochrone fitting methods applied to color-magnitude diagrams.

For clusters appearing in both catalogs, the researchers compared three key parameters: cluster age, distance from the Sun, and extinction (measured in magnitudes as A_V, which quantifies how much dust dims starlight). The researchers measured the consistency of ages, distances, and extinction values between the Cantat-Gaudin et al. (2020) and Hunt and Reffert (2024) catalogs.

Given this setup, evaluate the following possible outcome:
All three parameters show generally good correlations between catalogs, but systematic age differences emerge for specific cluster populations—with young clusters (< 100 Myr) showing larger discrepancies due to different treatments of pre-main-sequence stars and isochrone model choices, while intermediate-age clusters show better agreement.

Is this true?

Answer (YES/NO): NO